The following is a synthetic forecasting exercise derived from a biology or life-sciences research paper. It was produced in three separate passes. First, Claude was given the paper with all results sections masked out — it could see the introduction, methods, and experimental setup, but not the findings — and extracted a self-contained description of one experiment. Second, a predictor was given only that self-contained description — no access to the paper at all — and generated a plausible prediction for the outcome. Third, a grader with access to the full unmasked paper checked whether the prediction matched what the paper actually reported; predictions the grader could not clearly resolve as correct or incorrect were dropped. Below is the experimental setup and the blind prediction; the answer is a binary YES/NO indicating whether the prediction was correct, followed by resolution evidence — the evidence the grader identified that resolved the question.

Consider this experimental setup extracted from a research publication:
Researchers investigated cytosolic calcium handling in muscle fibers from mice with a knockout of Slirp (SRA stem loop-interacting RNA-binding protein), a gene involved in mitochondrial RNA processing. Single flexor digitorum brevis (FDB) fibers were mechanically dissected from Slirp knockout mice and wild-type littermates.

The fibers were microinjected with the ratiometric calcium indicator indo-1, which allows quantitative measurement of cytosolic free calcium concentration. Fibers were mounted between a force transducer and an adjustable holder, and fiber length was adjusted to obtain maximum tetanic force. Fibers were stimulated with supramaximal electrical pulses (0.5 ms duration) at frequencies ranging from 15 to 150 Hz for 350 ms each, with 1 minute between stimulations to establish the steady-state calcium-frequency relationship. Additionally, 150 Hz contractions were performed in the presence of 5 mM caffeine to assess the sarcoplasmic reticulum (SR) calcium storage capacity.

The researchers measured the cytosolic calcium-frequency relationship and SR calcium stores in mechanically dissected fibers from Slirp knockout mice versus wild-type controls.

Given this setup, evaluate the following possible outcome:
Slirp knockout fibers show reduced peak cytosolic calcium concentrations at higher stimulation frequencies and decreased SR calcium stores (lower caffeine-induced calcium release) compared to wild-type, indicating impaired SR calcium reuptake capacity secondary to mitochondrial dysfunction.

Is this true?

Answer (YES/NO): NO